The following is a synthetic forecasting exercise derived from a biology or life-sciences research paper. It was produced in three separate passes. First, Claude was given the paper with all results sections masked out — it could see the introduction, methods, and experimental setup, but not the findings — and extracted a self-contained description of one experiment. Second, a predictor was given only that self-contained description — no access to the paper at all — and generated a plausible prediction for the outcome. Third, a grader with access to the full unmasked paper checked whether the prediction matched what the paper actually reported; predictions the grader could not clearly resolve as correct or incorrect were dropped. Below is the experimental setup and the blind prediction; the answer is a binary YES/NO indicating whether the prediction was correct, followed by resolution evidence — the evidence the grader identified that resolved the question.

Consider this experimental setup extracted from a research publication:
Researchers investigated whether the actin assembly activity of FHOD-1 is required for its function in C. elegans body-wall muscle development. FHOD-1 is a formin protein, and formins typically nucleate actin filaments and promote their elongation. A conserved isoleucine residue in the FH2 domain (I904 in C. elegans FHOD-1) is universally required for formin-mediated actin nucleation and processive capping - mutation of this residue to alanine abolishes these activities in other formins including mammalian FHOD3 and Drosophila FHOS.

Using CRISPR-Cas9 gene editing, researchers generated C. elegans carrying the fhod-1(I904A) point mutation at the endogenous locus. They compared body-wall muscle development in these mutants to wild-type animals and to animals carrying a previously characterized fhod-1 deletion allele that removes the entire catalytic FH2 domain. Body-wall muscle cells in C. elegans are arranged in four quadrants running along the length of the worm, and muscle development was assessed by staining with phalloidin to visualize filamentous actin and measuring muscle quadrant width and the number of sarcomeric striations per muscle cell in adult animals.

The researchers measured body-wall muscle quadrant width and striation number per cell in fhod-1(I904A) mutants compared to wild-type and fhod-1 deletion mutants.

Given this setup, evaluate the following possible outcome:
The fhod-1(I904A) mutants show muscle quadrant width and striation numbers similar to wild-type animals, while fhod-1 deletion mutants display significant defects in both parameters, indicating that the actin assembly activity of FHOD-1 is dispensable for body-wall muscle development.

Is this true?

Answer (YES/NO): NO